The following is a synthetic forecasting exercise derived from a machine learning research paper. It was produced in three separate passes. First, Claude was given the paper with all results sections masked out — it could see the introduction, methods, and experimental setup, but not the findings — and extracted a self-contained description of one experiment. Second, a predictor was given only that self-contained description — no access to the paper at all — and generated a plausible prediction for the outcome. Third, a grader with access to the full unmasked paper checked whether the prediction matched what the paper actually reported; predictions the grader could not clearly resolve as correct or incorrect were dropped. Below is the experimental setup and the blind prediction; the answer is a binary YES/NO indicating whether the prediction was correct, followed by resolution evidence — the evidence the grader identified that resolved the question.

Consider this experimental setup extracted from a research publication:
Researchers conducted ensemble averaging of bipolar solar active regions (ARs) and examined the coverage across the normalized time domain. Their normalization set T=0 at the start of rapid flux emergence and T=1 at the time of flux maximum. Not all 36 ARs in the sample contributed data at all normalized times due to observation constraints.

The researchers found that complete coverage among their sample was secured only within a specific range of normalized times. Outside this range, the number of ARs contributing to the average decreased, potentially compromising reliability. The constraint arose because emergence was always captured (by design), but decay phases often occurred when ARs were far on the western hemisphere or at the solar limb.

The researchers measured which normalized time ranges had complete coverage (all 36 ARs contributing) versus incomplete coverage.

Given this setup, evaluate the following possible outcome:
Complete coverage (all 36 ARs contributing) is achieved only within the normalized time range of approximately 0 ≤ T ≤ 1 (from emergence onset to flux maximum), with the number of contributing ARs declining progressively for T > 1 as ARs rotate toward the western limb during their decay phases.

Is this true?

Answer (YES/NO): NO